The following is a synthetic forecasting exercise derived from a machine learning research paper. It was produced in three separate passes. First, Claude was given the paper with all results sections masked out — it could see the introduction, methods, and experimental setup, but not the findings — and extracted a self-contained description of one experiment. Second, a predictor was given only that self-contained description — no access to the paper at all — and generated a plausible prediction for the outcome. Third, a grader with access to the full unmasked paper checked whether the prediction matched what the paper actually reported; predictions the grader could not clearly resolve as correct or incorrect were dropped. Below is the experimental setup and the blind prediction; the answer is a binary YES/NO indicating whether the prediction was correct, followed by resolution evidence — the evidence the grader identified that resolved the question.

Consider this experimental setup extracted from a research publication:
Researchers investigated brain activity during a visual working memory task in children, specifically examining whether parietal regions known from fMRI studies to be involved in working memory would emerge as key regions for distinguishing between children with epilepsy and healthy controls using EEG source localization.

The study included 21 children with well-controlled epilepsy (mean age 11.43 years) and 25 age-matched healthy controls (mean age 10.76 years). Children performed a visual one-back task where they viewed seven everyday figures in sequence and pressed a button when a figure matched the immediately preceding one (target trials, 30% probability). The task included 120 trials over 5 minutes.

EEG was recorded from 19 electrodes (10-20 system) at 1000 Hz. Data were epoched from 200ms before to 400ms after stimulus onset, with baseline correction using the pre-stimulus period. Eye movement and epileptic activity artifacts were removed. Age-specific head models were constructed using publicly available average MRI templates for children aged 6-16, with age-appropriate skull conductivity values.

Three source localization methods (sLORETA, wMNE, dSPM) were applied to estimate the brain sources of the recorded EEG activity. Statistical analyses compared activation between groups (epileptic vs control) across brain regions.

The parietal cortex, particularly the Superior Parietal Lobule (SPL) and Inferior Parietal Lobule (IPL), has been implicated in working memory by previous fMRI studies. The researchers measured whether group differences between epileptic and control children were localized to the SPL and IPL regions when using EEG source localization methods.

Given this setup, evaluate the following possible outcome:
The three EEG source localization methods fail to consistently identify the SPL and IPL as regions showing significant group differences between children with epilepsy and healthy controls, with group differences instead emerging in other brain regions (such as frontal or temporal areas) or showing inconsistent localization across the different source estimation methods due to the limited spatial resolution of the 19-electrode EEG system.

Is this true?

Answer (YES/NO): NO